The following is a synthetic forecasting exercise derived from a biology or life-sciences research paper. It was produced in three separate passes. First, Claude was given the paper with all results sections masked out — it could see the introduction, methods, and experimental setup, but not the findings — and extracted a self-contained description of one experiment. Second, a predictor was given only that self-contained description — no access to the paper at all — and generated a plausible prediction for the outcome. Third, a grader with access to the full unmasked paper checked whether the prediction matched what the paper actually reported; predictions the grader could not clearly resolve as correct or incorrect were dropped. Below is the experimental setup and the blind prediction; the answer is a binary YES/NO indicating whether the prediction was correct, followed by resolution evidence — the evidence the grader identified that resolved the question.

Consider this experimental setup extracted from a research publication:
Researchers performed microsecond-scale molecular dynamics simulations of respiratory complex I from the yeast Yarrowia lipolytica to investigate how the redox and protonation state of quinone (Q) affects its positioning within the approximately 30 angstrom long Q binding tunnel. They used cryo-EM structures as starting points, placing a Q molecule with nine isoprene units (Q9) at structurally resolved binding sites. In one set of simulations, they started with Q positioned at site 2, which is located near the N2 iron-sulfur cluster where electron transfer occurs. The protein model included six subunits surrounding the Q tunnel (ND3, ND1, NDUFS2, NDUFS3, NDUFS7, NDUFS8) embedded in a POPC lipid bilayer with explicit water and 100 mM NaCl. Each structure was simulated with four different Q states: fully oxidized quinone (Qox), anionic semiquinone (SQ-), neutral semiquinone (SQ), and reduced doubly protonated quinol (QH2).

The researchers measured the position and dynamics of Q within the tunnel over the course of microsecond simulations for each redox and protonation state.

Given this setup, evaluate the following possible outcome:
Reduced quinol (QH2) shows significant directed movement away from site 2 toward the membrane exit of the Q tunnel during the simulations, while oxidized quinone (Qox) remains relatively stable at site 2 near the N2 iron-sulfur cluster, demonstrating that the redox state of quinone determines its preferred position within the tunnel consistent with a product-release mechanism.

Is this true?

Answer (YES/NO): NO